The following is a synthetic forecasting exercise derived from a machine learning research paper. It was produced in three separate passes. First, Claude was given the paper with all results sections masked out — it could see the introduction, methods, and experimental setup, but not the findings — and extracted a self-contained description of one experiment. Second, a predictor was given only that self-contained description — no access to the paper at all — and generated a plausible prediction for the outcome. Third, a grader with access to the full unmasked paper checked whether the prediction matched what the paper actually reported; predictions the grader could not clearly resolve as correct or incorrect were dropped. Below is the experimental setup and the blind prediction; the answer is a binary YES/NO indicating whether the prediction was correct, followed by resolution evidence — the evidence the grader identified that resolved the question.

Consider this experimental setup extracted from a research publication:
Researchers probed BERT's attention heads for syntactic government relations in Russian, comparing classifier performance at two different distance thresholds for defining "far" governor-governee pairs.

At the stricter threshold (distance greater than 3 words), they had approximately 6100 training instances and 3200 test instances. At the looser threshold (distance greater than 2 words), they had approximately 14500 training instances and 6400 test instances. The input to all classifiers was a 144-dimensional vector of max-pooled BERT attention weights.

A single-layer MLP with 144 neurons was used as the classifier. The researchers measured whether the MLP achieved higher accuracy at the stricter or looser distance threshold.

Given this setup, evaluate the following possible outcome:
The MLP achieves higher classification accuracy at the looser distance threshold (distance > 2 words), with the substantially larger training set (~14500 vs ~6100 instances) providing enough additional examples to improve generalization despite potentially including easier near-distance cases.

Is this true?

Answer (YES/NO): NO